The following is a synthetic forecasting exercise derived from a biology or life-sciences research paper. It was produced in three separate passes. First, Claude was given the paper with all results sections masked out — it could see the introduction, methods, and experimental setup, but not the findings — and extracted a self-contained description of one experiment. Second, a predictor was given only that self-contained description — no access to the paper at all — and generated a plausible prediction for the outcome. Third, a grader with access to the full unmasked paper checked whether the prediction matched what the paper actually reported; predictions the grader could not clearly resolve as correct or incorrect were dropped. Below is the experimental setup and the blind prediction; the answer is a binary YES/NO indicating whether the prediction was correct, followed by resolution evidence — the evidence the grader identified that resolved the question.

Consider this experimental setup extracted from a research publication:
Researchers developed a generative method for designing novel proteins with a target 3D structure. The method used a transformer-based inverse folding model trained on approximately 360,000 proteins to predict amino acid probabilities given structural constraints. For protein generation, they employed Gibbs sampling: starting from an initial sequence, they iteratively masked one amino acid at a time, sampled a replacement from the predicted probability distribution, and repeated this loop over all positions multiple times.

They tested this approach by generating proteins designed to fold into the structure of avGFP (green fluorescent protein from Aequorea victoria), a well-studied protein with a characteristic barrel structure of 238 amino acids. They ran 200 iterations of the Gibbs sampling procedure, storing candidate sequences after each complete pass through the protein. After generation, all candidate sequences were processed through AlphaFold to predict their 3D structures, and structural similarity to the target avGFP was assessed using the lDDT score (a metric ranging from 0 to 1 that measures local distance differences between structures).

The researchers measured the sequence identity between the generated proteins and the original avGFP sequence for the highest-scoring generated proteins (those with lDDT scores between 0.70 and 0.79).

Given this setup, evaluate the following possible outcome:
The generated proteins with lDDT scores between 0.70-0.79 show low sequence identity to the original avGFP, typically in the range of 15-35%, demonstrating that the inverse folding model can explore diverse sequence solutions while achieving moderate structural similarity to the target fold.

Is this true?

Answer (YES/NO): YES